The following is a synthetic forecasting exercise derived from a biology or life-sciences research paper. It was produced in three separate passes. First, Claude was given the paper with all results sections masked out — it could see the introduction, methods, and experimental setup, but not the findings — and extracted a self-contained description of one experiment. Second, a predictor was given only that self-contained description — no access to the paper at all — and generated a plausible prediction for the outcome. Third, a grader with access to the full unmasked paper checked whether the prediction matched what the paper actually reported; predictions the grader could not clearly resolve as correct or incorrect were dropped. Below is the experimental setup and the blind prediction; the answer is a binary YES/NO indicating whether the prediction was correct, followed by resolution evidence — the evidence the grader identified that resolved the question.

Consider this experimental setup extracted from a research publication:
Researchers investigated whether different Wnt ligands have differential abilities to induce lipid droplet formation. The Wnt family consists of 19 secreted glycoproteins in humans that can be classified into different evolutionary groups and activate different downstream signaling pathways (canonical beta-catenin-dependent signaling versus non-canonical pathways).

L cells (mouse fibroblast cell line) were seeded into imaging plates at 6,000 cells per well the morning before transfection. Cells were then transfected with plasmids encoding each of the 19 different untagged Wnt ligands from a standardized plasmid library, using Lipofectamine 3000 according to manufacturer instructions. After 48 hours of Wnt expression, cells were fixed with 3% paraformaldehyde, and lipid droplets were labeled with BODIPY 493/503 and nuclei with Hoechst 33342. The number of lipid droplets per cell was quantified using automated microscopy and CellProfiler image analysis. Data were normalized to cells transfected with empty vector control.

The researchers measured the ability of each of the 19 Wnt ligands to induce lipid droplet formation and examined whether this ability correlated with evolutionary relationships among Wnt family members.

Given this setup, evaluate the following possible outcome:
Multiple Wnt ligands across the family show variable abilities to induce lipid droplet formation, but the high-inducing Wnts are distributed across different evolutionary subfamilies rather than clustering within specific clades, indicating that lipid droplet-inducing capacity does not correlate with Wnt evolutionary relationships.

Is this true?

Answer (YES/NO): NO